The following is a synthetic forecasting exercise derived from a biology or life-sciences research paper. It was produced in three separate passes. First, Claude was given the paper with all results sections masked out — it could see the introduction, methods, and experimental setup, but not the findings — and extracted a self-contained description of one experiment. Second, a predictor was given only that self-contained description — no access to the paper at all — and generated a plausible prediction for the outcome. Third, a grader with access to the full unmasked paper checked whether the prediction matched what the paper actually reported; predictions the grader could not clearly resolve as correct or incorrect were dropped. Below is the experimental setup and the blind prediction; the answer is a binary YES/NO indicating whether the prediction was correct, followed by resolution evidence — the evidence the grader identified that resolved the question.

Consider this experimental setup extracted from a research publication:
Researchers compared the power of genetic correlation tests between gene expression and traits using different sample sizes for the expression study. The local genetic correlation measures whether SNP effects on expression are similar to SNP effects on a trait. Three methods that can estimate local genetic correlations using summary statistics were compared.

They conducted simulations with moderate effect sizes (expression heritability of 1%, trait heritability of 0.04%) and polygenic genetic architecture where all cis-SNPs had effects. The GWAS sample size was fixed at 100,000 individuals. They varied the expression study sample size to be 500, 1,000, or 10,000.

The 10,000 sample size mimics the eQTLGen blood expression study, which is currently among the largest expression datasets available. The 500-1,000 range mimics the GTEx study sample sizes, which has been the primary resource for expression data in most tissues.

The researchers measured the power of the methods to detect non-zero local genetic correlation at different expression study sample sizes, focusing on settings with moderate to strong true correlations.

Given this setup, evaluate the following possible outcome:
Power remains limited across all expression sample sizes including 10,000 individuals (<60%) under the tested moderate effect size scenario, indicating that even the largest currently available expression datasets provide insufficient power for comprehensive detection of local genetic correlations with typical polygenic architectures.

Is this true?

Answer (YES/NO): YES